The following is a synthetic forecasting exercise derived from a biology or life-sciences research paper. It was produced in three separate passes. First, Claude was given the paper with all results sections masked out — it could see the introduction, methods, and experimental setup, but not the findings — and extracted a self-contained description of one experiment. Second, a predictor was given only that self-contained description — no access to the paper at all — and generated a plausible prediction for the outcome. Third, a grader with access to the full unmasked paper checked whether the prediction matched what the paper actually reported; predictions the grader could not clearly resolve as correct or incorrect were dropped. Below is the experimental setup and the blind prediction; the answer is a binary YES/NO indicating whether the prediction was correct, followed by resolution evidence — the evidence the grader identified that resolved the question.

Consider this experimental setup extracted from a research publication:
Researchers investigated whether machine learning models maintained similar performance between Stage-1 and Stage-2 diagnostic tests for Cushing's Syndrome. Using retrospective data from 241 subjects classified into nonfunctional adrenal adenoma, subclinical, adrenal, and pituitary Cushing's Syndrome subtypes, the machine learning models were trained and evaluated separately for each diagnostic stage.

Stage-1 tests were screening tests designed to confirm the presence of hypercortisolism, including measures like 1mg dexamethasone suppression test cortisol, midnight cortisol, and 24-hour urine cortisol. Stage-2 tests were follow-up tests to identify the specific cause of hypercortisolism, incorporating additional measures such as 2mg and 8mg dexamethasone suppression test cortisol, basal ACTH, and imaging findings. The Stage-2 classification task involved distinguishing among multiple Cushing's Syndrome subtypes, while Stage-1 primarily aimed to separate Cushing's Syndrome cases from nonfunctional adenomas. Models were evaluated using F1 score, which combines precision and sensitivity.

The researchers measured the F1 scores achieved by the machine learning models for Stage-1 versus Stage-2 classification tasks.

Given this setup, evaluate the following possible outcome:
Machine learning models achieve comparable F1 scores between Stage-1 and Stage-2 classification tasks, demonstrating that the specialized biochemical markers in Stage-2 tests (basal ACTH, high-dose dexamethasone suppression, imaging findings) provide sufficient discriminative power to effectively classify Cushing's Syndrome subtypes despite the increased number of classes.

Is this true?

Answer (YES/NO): YES